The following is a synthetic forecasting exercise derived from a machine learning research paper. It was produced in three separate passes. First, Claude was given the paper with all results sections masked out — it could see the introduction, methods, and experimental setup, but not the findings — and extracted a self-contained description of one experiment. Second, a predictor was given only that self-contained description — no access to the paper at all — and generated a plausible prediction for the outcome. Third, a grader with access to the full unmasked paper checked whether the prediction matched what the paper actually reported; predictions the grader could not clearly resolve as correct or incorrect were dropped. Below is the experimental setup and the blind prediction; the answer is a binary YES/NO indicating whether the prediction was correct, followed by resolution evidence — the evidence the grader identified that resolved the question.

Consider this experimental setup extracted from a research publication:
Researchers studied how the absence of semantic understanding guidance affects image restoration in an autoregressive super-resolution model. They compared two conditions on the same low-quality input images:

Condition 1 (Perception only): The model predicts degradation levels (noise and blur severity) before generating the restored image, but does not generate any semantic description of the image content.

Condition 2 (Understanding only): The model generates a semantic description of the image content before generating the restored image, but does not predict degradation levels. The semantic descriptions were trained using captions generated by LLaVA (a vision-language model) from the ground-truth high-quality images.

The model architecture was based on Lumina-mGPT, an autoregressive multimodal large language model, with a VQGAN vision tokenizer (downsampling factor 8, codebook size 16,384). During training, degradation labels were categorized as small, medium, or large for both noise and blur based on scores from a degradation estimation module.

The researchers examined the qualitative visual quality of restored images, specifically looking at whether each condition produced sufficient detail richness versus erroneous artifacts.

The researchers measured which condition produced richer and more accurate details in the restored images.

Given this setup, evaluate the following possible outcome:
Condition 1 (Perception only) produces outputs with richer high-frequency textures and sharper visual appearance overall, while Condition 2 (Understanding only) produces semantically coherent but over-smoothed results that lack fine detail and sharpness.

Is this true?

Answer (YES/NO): NO